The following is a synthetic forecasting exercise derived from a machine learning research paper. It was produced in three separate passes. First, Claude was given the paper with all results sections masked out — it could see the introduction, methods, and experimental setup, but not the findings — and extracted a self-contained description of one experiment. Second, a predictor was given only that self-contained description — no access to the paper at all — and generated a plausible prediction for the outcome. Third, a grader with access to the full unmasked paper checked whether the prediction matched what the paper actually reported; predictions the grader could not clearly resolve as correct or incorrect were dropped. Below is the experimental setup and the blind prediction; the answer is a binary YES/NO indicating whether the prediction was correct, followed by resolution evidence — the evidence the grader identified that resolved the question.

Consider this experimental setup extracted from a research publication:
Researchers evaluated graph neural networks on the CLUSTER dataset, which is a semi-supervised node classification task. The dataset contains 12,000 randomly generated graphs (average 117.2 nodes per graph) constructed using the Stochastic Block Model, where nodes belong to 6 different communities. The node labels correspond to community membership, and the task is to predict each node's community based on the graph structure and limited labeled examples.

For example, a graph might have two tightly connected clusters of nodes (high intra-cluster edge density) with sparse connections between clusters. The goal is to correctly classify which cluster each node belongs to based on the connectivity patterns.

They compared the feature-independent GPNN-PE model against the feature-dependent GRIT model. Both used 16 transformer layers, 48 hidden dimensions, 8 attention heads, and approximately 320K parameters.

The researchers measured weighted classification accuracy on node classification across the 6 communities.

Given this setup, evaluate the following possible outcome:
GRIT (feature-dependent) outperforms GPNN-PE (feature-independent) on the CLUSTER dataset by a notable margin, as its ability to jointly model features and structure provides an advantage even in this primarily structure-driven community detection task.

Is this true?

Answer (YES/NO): YES